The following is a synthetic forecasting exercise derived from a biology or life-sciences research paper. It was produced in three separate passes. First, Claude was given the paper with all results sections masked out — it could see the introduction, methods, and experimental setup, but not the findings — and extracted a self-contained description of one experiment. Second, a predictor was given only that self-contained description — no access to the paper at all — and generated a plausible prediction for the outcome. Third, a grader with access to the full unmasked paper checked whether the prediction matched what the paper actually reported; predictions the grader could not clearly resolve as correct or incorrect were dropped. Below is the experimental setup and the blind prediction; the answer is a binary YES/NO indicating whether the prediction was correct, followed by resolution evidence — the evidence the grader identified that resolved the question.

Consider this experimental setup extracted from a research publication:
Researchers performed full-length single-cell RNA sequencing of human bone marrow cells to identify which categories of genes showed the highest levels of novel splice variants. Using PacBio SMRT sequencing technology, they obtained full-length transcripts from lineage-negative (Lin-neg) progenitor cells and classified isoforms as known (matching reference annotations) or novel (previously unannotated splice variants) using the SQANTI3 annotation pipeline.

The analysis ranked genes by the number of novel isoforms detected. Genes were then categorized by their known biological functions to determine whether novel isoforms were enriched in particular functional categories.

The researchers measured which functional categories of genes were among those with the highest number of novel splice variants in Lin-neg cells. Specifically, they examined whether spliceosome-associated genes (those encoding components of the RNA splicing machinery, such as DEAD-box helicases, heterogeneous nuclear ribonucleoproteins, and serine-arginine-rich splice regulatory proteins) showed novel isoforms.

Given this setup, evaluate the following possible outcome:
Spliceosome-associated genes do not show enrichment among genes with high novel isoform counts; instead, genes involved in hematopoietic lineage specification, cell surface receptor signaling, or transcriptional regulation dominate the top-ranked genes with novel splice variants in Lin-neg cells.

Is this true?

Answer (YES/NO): NO